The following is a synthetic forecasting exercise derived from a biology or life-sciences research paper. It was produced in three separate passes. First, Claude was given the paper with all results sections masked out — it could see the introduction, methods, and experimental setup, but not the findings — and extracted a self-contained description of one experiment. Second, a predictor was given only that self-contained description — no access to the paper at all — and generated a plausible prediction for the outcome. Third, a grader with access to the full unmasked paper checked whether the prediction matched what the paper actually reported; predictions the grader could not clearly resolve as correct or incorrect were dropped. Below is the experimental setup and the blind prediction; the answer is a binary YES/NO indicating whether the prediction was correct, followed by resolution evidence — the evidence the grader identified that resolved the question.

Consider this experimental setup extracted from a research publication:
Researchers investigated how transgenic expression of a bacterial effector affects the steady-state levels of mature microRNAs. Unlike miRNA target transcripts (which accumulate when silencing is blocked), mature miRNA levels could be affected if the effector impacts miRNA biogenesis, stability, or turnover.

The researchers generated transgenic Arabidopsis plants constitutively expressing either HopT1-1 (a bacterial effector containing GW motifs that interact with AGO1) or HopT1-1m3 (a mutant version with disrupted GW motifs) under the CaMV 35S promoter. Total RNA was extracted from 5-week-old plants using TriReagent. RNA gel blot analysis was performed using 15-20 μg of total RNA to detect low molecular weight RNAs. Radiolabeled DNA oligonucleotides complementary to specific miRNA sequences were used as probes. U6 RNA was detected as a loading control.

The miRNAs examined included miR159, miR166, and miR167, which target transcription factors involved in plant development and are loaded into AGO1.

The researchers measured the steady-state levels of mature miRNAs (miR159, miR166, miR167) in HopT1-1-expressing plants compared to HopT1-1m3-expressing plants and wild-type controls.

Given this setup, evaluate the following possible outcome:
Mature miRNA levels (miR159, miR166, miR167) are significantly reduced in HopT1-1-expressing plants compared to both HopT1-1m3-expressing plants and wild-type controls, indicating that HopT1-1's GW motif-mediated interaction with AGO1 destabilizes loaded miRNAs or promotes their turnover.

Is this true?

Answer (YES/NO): NO